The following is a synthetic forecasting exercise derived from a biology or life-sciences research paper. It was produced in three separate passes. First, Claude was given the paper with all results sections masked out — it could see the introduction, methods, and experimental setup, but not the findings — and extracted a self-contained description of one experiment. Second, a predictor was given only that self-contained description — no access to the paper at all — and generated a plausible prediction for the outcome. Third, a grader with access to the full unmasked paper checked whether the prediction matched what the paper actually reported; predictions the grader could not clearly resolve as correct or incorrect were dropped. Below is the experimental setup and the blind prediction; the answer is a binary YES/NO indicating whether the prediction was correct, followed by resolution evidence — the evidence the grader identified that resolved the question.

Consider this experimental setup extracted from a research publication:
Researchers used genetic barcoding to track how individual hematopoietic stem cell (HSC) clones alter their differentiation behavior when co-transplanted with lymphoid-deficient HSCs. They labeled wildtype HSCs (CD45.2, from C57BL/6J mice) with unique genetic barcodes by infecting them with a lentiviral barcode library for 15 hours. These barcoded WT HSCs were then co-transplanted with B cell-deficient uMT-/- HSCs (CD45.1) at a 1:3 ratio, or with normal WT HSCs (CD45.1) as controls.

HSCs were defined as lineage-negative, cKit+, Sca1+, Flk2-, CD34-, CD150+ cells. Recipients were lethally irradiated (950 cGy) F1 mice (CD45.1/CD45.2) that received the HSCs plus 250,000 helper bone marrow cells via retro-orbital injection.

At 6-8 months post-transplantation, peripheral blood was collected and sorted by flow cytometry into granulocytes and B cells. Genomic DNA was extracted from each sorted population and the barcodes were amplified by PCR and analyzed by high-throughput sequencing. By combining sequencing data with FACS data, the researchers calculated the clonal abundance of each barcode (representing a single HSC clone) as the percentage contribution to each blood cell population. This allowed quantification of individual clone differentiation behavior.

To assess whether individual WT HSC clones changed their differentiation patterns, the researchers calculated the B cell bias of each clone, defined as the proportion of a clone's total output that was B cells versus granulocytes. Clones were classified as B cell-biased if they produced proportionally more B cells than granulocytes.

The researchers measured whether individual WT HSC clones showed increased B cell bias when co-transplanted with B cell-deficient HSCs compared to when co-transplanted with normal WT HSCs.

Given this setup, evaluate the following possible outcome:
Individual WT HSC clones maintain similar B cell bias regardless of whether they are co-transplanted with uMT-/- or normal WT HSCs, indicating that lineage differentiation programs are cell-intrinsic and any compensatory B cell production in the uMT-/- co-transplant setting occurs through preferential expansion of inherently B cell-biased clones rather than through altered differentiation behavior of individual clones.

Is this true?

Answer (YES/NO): NO